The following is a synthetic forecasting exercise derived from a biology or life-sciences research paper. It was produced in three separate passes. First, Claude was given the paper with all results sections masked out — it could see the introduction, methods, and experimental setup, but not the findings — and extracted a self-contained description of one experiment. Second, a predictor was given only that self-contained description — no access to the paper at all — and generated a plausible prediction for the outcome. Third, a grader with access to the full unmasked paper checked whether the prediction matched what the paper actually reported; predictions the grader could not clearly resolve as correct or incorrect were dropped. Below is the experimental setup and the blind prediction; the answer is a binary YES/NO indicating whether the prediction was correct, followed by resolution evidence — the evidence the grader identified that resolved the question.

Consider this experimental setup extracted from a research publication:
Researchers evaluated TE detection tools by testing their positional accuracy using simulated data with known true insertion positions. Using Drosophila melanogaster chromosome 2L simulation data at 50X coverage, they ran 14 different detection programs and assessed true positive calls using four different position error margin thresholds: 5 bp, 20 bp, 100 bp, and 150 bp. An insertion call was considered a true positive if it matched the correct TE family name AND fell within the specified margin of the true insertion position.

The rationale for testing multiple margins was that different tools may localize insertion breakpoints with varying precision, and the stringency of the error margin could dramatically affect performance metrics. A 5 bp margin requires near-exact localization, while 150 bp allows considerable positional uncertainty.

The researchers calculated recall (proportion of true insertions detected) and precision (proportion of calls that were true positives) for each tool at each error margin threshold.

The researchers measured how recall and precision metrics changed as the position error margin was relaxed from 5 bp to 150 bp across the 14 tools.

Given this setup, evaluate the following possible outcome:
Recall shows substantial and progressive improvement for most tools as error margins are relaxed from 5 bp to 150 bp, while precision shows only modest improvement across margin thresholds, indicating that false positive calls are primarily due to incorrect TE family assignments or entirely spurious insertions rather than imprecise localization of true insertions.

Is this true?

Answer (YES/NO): NO